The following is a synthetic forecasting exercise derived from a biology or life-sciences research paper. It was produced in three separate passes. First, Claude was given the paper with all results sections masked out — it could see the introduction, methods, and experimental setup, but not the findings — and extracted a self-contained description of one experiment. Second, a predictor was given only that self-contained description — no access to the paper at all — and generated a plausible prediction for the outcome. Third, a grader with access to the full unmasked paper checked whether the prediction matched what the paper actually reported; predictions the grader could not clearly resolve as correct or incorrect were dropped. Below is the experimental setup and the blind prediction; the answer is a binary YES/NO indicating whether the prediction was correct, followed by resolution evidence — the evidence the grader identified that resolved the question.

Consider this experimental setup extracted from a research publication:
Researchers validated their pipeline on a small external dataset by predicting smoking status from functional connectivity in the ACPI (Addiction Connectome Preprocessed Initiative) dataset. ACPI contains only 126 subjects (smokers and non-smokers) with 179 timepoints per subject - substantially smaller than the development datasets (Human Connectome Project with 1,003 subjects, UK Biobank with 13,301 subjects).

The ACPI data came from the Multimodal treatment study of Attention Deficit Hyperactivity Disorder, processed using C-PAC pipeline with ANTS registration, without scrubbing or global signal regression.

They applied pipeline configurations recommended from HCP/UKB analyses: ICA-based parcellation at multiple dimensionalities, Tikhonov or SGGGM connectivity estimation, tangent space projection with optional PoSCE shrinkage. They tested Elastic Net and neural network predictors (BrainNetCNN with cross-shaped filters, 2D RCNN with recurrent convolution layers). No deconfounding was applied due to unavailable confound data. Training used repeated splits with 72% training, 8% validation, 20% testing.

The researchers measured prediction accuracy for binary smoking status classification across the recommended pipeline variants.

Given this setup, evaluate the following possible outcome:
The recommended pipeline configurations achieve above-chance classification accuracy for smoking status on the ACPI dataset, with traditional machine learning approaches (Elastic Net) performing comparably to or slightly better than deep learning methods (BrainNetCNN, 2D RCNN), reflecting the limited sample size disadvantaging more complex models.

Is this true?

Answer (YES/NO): NO